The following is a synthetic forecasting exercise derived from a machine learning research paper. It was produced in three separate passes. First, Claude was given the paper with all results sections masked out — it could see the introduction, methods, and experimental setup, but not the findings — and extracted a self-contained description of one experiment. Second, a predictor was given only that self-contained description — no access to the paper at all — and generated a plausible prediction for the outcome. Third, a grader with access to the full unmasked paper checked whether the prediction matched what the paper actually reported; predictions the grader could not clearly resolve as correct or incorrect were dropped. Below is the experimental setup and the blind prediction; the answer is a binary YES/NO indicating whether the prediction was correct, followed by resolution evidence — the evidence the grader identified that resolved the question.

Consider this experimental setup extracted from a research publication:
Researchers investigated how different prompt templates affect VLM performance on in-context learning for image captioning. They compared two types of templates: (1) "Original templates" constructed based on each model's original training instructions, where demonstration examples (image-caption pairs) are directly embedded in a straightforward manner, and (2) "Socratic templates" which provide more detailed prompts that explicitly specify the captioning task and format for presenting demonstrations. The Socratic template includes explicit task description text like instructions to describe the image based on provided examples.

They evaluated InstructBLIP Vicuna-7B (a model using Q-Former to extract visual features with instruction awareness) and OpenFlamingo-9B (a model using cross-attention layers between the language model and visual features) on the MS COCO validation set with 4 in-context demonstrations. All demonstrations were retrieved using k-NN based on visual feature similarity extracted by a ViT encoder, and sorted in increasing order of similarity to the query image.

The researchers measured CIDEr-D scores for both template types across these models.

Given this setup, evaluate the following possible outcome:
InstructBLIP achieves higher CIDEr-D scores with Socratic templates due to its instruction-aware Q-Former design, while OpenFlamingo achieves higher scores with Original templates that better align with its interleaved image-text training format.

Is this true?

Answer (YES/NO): NO